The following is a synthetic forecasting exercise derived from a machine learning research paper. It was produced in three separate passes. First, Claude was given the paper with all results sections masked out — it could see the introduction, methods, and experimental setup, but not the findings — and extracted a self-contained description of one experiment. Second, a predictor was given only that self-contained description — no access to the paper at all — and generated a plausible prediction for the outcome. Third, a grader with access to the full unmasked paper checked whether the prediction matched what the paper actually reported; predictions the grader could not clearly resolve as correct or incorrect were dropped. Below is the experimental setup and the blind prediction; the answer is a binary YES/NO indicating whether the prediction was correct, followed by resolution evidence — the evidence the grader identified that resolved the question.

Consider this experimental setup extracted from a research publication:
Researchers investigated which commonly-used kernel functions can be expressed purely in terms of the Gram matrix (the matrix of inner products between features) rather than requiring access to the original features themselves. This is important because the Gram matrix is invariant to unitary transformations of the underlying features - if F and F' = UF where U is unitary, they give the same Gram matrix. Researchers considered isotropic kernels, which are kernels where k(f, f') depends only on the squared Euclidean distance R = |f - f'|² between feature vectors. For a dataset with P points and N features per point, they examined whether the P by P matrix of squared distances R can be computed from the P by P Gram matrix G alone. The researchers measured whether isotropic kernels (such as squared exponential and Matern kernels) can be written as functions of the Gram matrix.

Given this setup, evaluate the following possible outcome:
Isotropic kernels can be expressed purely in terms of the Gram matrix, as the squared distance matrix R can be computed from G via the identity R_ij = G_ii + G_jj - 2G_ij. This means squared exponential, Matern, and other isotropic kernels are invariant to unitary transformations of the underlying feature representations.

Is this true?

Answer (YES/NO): YES